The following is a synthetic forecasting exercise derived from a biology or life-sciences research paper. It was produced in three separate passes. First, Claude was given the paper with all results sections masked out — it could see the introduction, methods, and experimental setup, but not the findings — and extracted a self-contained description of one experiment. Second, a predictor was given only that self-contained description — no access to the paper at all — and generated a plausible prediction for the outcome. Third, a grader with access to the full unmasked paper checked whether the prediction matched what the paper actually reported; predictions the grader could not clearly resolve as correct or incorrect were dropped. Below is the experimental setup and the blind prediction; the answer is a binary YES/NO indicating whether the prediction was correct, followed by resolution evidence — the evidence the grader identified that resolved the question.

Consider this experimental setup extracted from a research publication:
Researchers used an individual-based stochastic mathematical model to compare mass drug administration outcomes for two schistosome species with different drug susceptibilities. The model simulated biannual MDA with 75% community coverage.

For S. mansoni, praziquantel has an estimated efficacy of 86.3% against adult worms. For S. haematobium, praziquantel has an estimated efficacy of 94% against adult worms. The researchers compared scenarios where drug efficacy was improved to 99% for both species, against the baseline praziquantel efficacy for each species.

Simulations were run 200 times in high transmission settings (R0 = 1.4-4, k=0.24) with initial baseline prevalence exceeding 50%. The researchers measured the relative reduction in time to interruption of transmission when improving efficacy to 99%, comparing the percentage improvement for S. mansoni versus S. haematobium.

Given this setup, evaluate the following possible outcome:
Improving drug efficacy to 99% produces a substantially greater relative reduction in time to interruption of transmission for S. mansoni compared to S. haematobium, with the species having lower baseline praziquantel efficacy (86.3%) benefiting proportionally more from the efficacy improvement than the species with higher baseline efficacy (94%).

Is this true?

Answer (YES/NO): YES